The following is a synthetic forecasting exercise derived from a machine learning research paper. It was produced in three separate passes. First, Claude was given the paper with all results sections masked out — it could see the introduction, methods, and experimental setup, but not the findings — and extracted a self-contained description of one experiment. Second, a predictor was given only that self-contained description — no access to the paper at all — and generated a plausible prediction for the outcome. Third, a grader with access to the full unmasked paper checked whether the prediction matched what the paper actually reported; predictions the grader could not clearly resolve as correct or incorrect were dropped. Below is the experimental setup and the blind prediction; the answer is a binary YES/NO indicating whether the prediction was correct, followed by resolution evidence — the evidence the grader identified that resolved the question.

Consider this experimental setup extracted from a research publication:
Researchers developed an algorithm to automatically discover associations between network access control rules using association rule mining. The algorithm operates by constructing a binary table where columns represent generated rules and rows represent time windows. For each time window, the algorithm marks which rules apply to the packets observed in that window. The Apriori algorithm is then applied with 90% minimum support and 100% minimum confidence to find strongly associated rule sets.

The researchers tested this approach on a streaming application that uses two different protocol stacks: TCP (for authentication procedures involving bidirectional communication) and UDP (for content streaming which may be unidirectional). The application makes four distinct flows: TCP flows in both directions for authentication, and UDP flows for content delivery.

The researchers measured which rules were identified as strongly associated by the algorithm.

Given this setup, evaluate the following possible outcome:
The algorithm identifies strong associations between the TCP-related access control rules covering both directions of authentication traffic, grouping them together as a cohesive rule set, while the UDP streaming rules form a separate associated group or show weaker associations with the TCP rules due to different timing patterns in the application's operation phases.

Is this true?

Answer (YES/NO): NO